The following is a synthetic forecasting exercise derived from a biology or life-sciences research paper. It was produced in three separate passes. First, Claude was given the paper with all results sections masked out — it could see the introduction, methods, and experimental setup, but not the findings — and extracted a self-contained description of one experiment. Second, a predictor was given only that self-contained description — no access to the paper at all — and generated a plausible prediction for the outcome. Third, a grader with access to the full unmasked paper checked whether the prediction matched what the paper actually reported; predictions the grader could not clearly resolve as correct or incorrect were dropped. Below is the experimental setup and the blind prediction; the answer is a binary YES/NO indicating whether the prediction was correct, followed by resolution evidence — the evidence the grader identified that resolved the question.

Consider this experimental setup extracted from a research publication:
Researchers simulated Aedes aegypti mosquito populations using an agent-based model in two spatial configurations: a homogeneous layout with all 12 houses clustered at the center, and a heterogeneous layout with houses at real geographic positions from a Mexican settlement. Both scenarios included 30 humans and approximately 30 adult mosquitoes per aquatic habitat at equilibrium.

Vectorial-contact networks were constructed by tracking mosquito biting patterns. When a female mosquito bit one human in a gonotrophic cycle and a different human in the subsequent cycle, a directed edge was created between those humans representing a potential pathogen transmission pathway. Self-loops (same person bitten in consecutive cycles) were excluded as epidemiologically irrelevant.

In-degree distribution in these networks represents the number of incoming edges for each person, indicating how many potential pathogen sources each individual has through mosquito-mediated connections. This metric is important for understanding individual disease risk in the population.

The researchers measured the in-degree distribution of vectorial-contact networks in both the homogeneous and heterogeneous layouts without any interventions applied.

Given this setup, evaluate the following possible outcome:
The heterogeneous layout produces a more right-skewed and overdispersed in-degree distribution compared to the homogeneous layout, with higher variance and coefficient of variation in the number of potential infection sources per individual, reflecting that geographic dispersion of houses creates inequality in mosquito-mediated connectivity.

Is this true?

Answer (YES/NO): NO